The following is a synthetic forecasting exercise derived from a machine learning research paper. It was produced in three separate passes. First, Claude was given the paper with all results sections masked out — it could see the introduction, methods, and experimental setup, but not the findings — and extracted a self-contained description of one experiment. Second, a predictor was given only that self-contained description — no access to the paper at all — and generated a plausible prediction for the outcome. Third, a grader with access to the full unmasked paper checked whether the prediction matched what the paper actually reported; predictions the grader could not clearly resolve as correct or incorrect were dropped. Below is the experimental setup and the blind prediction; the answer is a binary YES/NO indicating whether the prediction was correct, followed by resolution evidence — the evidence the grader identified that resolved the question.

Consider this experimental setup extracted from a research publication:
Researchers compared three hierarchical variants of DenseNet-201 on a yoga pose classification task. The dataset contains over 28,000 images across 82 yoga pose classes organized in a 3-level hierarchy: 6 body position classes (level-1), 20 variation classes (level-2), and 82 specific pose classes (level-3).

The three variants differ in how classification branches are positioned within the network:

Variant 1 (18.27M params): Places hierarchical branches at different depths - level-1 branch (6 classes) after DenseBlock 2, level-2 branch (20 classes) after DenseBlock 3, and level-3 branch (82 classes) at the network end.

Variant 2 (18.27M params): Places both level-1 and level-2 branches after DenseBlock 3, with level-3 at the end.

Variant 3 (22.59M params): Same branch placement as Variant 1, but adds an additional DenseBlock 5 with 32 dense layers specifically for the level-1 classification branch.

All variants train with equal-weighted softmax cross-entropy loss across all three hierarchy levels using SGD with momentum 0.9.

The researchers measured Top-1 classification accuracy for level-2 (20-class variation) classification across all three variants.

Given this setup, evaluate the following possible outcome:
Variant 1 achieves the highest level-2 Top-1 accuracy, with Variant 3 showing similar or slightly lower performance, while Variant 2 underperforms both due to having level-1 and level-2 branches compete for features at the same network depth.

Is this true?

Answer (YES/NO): NO